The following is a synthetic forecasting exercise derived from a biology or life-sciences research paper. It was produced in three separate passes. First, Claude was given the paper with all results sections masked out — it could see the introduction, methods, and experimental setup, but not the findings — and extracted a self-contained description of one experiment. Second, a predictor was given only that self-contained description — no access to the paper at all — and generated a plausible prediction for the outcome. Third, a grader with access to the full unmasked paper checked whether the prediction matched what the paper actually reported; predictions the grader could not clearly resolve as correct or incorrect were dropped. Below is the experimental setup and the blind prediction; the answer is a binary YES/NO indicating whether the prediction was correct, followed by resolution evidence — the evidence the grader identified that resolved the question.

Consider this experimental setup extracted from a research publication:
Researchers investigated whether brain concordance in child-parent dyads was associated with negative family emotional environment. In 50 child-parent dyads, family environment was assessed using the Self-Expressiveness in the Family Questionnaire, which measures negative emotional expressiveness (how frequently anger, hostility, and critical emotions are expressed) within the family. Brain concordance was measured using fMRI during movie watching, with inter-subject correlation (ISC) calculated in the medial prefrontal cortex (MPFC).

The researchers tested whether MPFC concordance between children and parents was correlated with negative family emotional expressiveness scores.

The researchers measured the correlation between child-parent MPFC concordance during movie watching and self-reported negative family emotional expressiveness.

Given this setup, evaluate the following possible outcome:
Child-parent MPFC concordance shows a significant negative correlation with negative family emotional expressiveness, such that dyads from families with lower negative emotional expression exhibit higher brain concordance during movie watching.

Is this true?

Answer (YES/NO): NO